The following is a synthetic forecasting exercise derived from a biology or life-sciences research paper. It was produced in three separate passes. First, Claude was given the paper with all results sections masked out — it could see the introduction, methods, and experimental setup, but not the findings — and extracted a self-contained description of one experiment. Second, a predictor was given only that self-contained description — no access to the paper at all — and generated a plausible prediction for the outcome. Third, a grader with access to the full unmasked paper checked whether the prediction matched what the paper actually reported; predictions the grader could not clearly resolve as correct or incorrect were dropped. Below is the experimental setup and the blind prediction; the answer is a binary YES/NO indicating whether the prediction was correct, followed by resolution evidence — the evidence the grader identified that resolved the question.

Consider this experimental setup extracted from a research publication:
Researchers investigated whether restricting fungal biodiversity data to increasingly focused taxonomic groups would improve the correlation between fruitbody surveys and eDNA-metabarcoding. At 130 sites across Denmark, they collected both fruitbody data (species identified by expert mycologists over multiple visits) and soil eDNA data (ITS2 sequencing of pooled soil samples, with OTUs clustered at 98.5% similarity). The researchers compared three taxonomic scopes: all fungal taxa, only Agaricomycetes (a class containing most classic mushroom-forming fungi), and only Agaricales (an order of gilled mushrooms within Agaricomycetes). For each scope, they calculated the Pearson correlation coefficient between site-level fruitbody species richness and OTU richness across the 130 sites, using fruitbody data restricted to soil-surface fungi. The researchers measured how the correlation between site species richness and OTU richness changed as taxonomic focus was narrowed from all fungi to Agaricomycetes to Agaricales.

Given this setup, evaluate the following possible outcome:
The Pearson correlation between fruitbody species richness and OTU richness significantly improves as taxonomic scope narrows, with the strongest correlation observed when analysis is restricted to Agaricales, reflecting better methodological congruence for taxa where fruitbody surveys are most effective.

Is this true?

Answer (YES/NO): NO